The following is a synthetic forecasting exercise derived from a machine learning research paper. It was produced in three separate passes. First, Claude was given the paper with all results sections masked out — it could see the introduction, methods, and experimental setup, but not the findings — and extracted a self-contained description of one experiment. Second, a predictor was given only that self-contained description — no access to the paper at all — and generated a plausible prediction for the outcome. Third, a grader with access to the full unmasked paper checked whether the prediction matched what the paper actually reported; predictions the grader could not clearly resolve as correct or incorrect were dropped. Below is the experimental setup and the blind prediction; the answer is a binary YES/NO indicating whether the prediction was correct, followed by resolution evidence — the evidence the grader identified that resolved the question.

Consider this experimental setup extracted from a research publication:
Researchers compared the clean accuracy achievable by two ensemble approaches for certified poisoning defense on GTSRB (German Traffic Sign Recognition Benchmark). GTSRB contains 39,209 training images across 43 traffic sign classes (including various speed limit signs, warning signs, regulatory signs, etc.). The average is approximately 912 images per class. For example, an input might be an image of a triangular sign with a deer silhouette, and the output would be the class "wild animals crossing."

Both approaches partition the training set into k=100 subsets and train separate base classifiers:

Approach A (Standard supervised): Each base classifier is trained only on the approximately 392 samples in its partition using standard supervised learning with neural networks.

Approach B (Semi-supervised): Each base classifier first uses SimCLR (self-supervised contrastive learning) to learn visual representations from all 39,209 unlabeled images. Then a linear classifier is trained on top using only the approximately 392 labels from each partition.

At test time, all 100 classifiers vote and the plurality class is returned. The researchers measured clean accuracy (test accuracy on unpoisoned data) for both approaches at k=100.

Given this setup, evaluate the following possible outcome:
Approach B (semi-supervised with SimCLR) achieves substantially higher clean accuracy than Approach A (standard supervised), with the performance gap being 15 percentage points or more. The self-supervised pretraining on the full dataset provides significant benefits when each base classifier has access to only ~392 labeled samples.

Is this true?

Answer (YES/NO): YES